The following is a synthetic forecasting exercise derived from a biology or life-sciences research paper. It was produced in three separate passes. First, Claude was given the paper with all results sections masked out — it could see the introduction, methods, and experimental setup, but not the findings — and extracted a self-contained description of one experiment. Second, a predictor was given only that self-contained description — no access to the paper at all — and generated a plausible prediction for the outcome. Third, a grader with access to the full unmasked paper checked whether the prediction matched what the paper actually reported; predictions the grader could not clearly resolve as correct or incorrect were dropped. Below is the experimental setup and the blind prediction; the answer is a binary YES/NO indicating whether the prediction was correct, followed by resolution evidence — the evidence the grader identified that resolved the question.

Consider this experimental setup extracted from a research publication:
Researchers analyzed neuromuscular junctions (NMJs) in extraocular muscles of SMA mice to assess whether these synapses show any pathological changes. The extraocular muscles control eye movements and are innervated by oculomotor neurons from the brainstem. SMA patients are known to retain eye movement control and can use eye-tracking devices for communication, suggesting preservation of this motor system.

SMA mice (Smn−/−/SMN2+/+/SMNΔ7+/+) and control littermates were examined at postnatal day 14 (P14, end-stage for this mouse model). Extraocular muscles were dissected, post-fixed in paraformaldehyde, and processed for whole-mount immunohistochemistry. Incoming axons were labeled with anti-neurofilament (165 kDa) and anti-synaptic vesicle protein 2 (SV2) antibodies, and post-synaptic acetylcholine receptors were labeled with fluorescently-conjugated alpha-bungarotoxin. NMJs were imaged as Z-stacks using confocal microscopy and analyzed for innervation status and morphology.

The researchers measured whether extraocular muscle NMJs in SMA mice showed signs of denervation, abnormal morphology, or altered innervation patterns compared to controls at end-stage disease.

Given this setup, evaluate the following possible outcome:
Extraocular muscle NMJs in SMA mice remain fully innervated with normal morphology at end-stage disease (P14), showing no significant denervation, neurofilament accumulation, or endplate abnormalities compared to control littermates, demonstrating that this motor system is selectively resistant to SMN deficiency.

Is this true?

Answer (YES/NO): NO